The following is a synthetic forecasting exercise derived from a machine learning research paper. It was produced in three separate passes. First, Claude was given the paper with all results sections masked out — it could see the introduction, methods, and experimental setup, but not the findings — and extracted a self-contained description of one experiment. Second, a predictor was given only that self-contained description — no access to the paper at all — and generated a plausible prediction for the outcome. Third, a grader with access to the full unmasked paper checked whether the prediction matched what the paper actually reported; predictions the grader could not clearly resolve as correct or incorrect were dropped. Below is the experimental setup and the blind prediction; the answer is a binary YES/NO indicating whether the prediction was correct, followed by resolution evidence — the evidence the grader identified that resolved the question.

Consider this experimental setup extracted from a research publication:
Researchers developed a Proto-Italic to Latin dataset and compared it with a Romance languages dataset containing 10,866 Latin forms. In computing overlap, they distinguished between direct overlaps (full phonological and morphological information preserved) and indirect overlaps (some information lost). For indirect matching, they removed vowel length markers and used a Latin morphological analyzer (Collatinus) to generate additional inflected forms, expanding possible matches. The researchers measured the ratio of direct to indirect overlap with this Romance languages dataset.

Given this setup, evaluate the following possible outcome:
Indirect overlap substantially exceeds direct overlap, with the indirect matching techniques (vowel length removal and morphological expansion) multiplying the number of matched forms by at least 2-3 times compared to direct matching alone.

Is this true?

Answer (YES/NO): NO